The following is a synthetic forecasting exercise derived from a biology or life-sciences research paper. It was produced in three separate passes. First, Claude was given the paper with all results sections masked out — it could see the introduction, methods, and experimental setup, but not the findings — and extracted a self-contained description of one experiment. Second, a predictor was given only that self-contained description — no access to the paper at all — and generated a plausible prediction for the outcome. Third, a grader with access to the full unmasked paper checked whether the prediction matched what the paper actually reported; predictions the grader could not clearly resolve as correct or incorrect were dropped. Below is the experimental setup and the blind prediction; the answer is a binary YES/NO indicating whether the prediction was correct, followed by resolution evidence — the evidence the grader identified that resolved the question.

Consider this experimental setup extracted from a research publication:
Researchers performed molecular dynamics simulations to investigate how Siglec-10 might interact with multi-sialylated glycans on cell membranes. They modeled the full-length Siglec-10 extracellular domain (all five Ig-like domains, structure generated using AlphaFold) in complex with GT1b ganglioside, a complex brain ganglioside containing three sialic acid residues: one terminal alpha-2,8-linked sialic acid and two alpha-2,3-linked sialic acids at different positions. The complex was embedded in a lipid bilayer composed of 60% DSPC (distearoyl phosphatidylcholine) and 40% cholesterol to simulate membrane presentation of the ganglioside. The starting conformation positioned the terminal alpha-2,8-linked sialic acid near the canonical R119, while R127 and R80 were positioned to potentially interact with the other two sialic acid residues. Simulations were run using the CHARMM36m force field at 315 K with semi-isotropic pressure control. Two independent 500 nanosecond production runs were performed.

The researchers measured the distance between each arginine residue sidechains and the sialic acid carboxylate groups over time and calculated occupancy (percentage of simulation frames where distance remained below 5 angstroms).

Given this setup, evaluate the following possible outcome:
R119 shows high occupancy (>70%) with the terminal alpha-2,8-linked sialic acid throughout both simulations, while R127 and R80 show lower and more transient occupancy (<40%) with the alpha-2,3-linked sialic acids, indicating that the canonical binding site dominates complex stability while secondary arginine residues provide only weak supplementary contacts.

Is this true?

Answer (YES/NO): NO